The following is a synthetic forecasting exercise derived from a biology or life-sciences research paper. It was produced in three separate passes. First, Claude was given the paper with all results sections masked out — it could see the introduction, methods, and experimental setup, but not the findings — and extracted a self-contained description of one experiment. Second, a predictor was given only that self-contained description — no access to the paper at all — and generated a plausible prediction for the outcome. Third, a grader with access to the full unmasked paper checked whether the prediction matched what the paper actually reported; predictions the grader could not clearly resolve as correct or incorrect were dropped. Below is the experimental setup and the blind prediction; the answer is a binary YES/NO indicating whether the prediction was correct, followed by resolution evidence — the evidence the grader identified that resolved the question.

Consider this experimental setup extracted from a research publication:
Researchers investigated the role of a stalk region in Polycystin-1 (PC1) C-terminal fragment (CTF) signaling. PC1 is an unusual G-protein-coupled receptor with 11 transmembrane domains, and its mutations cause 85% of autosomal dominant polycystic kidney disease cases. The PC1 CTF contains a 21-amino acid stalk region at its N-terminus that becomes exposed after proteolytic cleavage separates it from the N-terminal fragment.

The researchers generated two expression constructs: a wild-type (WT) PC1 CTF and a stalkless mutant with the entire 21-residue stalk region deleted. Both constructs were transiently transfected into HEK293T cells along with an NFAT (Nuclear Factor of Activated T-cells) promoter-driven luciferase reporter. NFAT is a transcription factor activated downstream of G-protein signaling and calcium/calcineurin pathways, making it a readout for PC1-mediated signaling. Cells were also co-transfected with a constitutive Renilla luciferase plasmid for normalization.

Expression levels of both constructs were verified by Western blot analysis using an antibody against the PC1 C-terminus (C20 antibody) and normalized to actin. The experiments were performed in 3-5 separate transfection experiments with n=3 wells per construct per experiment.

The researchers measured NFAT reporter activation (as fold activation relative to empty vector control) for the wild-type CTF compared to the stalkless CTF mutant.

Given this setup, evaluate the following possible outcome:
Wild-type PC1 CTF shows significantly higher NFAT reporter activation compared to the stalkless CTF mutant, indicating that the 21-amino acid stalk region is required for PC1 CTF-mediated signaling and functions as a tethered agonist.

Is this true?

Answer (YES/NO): YES